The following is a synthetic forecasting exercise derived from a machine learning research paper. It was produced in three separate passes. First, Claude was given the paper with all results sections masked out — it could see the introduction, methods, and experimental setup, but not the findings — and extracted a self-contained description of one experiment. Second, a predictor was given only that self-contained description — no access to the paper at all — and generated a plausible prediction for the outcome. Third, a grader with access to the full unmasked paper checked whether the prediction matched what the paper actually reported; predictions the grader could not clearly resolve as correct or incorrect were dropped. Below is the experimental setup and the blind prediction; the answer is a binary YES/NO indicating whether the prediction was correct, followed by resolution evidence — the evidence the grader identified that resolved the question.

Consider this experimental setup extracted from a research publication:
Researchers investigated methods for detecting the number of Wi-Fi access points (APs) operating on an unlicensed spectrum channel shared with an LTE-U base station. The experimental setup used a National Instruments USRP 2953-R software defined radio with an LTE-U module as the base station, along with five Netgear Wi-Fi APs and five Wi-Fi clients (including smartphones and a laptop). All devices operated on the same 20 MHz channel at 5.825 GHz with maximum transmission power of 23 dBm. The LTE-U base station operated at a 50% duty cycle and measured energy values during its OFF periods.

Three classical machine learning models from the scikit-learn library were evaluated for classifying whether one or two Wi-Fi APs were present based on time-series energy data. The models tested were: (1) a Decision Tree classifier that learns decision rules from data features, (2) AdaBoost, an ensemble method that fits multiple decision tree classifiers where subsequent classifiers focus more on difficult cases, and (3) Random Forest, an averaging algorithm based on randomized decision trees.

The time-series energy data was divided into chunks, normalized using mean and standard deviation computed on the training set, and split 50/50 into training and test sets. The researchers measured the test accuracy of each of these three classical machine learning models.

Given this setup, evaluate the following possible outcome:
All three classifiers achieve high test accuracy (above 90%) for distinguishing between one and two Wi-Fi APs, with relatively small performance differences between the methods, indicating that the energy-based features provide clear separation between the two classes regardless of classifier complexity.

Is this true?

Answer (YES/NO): NO